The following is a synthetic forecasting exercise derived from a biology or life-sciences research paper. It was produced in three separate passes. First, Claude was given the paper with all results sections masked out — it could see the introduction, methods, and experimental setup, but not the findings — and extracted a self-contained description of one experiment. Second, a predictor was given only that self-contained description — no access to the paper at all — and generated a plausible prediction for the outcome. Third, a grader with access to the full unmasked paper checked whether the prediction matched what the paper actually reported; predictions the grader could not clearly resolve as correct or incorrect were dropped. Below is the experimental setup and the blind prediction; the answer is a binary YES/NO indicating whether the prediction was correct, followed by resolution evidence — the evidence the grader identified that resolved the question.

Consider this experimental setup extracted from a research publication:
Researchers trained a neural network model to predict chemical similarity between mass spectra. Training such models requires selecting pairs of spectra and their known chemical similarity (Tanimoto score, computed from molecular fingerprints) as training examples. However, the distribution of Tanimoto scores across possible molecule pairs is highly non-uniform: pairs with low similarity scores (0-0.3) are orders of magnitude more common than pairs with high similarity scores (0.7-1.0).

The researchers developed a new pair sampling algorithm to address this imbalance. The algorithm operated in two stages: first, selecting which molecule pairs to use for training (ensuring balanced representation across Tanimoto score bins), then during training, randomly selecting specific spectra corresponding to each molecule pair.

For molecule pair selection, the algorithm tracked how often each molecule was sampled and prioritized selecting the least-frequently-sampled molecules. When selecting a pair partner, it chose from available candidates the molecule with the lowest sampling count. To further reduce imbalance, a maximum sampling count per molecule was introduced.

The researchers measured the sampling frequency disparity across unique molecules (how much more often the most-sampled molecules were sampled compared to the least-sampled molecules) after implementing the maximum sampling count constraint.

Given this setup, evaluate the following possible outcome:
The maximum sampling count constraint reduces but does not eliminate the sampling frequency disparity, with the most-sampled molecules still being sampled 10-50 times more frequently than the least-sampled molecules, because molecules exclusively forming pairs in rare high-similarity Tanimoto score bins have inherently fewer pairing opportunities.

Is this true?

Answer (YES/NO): NO